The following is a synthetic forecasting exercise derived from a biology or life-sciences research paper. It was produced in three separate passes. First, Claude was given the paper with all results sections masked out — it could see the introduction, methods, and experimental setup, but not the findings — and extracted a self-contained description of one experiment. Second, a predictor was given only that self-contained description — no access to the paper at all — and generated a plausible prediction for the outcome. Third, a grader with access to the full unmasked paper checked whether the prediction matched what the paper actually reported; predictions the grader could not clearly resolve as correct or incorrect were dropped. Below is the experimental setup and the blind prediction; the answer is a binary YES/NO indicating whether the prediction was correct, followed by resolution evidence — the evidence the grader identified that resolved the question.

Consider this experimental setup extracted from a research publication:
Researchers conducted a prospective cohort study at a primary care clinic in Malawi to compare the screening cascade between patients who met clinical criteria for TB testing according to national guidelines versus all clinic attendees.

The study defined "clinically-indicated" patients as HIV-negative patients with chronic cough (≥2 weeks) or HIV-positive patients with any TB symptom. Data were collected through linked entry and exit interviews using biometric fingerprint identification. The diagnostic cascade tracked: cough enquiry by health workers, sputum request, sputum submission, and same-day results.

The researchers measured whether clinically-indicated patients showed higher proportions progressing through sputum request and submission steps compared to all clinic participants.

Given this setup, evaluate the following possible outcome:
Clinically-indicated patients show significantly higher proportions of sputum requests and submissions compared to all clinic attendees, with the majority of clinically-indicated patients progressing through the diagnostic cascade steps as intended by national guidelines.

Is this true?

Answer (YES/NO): NO